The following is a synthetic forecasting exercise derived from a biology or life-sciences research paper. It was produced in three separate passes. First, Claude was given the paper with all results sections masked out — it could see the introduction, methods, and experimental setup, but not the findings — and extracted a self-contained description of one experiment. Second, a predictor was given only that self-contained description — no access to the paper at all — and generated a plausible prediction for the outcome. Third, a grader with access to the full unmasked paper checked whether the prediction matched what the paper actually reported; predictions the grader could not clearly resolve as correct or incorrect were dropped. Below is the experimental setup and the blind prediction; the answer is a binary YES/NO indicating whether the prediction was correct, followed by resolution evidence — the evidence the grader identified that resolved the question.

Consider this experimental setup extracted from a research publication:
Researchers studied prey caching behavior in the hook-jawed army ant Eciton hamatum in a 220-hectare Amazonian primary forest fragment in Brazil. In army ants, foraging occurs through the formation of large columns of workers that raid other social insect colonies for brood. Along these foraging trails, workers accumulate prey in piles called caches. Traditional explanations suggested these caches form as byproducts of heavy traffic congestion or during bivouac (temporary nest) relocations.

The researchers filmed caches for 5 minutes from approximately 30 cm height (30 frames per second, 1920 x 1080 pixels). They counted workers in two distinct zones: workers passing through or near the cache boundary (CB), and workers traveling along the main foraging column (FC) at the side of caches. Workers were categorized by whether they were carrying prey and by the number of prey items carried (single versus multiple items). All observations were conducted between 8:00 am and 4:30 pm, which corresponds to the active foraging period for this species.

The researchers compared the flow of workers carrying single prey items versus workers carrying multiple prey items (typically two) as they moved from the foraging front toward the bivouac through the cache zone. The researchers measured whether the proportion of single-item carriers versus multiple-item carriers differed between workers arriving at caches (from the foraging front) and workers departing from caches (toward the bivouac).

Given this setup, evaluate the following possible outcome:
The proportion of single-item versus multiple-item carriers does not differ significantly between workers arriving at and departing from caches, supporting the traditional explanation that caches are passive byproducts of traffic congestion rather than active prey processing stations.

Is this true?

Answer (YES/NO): NO